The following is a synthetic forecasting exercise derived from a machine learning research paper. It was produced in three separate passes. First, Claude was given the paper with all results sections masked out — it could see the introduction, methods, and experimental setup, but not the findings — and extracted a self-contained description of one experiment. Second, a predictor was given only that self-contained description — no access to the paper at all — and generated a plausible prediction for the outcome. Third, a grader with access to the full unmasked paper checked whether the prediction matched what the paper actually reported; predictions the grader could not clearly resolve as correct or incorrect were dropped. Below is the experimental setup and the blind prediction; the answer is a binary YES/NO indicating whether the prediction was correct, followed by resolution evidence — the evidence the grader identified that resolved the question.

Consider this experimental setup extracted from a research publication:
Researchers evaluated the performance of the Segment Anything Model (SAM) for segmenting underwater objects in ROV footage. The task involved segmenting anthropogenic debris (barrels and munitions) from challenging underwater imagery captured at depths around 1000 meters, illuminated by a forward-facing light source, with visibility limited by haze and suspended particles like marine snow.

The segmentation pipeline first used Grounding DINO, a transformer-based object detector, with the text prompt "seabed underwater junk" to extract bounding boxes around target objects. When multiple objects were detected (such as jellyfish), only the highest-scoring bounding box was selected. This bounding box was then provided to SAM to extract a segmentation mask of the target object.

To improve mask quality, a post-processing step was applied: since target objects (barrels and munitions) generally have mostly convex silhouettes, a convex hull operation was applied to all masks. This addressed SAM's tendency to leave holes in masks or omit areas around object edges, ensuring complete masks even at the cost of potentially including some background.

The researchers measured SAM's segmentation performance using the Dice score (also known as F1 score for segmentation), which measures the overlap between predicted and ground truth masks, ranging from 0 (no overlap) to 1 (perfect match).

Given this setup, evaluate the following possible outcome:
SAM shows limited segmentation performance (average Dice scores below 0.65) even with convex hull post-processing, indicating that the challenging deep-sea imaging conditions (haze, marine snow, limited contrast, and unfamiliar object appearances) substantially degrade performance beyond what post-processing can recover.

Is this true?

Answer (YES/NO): NO